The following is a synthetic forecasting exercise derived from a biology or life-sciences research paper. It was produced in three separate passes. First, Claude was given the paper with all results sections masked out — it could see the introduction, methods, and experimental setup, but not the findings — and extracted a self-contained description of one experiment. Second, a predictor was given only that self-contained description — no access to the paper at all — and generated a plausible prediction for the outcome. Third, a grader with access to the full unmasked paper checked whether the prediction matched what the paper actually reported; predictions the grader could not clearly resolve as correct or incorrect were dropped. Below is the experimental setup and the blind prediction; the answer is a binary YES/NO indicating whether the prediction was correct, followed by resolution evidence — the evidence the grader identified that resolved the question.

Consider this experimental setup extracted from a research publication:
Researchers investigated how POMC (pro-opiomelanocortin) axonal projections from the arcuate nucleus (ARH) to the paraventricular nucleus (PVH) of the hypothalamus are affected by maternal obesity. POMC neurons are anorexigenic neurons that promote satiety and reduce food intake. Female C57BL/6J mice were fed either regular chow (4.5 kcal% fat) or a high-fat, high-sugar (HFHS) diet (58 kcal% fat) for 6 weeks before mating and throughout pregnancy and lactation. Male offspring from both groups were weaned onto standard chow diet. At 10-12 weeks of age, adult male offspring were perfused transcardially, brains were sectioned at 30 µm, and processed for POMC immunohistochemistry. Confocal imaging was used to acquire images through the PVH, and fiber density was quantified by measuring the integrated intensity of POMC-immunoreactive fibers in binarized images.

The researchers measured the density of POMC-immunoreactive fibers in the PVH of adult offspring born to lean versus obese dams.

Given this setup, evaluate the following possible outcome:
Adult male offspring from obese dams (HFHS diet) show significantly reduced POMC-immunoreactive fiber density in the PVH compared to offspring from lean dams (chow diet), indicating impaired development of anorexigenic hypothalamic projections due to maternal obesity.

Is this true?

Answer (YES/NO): YES